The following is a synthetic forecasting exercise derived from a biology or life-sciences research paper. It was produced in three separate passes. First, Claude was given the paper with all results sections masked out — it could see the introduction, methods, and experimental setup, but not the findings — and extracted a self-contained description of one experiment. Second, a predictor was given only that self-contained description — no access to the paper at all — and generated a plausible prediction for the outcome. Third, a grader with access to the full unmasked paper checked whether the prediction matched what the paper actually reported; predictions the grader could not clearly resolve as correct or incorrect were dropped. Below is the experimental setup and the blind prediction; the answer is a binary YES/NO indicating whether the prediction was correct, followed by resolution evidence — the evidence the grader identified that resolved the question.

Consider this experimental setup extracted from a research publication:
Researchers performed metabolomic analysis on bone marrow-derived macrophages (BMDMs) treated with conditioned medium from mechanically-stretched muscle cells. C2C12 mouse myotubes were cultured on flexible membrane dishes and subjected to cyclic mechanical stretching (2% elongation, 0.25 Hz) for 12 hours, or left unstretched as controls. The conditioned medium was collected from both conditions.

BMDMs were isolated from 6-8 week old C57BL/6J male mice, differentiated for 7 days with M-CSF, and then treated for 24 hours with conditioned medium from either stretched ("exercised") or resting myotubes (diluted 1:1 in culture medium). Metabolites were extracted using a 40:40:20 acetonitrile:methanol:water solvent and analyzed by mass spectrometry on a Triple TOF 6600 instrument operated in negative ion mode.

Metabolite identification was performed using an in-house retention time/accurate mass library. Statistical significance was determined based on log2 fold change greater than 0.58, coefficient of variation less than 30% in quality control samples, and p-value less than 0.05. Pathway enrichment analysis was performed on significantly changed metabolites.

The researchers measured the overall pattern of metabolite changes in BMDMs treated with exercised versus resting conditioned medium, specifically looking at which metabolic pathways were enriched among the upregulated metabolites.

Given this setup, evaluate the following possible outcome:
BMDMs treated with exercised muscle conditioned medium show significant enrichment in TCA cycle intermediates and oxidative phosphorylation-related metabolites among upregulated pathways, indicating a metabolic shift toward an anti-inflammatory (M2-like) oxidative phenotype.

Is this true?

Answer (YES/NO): YES